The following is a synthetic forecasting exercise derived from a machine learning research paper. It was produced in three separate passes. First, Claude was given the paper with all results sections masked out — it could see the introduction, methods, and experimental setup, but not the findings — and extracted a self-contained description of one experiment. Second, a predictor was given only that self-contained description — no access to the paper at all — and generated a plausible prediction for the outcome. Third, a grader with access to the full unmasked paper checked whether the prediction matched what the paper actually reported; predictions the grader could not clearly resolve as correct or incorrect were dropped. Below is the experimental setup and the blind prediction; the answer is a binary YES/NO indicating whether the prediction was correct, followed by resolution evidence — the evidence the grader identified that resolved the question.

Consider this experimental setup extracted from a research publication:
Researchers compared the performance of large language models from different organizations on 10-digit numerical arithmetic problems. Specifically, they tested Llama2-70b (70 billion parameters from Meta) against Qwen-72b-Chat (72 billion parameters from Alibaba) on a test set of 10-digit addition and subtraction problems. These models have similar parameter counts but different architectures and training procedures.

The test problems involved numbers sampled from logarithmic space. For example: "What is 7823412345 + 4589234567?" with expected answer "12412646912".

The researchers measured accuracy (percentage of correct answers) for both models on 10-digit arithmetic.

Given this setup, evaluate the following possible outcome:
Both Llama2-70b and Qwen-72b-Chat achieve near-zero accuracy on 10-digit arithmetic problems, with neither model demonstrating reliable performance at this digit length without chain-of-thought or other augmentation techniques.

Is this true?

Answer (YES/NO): NO